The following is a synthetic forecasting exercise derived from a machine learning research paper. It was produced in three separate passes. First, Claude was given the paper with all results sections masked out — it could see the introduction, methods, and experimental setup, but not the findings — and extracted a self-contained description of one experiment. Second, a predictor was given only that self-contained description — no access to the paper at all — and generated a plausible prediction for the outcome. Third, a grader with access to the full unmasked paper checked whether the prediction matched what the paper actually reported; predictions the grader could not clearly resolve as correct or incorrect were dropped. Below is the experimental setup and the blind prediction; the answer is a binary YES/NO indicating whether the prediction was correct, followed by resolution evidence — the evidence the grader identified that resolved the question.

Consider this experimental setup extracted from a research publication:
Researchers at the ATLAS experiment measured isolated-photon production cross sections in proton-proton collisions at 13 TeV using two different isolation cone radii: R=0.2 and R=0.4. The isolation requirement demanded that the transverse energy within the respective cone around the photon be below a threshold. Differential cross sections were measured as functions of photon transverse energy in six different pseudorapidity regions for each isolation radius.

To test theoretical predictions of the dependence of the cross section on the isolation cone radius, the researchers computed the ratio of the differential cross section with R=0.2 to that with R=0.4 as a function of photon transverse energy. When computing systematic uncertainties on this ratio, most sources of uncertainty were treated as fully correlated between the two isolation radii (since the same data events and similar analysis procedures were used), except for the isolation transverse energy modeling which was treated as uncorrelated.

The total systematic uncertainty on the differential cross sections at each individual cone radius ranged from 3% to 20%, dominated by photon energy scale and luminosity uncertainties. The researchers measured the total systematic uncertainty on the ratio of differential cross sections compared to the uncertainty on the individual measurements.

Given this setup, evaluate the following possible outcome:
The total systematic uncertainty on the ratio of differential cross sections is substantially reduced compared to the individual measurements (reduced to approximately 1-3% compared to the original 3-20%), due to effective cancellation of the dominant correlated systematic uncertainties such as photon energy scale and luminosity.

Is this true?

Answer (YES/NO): NO